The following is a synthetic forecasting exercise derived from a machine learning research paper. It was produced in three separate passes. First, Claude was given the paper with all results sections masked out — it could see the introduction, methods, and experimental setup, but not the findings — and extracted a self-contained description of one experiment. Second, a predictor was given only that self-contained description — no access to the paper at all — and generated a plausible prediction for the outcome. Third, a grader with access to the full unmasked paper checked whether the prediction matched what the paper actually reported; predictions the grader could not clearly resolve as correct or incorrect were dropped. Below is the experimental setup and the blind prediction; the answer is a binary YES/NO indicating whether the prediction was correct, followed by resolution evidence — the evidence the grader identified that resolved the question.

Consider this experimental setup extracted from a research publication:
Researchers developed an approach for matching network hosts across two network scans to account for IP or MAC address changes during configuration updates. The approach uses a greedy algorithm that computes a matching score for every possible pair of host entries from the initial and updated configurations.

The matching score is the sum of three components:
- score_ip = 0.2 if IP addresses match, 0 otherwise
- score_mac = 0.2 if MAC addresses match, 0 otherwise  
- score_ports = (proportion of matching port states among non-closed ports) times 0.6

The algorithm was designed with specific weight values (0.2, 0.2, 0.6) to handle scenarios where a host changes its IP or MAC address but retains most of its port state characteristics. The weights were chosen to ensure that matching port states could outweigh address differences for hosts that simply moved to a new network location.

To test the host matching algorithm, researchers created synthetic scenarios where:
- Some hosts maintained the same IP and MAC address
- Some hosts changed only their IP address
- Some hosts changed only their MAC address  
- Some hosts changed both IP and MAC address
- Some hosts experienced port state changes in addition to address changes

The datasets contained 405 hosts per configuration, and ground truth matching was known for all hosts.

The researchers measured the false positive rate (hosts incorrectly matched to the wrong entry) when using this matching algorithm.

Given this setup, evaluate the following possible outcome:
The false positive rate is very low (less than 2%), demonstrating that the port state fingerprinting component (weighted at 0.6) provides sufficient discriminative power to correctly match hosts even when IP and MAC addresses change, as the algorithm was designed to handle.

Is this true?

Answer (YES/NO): YES